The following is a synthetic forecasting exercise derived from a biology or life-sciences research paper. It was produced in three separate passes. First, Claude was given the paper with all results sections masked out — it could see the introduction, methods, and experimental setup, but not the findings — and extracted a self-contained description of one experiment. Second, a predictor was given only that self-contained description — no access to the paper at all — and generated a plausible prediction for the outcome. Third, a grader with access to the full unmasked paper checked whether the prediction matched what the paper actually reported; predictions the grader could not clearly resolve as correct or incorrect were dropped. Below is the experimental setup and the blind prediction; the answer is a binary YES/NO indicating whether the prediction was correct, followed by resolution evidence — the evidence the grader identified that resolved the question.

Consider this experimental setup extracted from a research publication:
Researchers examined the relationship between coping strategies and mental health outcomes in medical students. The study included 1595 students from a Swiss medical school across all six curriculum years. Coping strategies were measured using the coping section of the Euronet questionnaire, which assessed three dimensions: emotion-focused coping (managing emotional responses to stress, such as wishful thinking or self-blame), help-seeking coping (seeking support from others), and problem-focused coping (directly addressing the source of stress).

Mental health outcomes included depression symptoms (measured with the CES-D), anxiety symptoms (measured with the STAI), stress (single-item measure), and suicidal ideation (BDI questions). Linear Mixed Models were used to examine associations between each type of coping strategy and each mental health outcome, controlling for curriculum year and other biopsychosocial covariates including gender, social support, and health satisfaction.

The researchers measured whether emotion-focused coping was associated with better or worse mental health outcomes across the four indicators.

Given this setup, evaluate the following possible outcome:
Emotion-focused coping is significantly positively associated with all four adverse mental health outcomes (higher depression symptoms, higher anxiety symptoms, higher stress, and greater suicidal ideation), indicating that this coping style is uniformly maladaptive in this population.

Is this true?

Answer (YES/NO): YES